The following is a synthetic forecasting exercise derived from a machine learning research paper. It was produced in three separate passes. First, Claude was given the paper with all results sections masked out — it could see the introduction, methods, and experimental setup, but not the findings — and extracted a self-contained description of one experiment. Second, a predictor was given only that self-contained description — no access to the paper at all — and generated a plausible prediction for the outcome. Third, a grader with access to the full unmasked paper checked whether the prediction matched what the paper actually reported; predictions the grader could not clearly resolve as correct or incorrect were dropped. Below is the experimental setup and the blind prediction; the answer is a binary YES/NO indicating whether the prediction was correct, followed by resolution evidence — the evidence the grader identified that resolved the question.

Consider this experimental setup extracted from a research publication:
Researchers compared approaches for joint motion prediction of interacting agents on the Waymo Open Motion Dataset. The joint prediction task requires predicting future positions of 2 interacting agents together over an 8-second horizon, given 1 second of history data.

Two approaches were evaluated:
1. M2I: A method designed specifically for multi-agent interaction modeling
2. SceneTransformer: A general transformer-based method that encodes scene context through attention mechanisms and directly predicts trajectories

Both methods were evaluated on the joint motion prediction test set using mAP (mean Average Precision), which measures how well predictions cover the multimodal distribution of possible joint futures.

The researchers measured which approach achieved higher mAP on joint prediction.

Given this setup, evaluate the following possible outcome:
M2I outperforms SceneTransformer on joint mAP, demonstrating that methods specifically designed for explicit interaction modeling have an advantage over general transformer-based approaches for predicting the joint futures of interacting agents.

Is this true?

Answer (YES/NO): YES